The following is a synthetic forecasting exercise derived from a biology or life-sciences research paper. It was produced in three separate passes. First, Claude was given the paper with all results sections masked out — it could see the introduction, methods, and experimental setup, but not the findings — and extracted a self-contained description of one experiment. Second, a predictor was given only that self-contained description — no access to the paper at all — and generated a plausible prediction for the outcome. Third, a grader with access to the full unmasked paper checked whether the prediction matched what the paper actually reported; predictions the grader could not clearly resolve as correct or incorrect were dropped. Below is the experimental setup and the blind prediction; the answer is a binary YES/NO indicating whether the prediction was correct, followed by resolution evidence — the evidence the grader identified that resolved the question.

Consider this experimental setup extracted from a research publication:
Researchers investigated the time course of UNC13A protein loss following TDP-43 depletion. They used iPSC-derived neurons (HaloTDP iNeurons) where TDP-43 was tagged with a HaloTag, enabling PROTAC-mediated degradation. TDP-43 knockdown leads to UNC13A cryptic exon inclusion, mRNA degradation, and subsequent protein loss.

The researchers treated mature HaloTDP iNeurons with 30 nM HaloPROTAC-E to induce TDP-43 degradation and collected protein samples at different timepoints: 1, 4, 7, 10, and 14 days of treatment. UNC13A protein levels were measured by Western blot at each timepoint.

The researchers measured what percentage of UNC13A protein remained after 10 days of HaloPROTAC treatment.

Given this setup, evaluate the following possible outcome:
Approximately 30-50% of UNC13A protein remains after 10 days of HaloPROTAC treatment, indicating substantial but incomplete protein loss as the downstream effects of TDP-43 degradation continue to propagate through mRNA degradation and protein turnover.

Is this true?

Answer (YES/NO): NO